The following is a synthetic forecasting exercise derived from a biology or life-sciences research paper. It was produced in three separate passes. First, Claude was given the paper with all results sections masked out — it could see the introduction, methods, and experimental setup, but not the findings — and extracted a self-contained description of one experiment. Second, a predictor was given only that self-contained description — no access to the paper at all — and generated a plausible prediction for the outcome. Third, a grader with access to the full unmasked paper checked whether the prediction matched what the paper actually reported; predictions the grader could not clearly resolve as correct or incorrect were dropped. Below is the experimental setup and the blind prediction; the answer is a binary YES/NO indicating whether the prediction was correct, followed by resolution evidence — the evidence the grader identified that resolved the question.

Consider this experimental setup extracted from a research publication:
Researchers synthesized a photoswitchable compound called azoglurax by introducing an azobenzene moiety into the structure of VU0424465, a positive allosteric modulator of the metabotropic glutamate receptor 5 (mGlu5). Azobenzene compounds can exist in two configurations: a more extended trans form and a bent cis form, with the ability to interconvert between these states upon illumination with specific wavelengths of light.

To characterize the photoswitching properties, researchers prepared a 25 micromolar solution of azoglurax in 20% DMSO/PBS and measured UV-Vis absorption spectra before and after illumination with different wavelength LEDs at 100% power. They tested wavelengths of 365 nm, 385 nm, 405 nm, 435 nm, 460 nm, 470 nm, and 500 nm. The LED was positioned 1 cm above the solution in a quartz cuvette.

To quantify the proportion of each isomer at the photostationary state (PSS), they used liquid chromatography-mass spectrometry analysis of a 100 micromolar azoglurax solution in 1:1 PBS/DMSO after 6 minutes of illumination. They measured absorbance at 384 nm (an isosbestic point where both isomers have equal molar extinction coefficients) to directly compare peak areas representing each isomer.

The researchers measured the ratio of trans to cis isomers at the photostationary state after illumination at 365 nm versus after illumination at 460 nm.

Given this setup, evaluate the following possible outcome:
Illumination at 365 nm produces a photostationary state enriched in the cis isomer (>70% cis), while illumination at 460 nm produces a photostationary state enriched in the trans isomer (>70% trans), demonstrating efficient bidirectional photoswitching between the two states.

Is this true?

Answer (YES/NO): NO